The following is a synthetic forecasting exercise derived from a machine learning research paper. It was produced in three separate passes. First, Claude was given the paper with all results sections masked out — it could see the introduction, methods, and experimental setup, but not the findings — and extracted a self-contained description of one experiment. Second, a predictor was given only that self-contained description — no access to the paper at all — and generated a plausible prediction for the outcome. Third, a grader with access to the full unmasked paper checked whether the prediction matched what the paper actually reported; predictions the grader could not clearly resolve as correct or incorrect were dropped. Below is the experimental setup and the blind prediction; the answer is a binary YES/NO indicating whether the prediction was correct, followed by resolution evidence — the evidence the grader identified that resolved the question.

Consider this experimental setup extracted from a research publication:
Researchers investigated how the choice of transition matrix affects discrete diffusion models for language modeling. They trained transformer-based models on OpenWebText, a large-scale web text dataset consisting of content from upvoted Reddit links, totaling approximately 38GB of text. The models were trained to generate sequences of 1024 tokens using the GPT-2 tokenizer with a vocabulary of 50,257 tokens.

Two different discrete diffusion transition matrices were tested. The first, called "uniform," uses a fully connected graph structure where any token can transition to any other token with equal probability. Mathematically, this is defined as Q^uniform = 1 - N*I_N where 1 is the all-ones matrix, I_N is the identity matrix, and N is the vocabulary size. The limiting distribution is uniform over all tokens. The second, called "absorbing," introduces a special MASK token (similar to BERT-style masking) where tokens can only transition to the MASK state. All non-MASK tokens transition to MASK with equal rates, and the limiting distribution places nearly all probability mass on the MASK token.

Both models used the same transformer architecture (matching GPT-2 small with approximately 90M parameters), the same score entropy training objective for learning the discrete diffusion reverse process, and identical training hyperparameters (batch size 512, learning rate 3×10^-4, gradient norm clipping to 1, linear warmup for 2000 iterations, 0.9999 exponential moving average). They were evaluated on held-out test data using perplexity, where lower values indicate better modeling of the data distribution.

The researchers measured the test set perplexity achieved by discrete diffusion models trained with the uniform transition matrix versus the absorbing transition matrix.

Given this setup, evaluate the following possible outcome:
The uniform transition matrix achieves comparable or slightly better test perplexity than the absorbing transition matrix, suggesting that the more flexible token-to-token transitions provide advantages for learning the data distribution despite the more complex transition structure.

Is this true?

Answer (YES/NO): NO